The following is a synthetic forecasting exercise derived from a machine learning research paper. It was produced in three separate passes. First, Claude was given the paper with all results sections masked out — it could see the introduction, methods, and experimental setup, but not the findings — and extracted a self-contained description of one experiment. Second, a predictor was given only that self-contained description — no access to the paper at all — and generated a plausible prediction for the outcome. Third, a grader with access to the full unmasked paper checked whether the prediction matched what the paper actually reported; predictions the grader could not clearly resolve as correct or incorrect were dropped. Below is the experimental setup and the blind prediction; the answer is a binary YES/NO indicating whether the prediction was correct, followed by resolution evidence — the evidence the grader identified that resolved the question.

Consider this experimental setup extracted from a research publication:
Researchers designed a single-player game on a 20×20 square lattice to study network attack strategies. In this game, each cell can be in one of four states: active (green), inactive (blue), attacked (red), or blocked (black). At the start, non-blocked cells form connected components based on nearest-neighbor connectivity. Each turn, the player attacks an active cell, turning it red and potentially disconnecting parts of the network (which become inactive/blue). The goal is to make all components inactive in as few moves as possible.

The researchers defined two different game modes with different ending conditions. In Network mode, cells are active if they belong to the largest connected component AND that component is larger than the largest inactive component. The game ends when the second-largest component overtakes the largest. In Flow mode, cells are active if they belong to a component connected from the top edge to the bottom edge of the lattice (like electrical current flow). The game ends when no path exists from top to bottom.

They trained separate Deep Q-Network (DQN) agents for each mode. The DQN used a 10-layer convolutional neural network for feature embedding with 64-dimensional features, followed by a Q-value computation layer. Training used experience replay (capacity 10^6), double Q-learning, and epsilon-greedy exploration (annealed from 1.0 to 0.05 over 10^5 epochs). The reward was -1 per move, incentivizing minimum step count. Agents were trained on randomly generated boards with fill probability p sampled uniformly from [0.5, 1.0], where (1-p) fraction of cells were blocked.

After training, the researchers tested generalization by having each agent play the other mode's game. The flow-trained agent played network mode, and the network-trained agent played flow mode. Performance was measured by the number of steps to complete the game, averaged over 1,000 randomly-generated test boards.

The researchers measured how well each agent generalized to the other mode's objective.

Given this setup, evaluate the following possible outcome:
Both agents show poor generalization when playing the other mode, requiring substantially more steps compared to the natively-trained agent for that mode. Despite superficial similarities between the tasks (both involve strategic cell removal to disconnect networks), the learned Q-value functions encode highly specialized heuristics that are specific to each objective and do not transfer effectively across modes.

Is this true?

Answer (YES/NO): NO